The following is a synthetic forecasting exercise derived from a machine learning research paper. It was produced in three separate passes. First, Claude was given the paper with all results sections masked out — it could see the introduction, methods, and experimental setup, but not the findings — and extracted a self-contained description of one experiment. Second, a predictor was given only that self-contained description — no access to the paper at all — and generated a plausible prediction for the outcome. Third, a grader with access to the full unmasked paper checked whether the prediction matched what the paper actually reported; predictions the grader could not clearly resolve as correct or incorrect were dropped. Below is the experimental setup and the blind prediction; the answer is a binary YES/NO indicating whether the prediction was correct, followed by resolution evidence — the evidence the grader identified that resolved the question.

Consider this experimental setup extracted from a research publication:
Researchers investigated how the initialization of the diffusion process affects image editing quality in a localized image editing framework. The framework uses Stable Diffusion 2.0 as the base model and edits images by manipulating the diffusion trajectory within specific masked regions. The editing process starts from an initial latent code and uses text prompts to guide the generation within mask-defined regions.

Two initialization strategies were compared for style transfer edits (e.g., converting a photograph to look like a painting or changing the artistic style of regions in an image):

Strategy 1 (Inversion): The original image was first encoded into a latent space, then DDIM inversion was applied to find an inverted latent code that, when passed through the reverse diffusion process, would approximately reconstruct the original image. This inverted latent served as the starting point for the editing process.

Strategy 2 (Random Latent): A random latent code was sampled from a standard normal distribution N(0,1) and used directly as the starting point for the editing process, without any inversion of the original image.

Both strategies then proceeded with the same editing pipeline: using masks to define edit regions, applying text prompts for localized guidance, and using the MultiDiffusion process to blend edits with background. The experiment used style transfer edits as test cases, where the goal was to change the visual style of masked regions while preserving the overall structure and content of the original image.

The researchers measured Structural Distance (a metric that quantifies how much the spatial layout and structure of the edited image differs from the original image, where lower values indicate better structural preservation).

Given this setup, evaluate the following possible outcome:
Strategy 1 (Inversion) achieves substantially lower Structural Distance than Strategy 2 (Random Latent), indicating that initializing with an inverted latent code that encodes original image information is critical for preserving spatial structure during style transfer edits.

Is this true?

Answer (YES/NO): YES